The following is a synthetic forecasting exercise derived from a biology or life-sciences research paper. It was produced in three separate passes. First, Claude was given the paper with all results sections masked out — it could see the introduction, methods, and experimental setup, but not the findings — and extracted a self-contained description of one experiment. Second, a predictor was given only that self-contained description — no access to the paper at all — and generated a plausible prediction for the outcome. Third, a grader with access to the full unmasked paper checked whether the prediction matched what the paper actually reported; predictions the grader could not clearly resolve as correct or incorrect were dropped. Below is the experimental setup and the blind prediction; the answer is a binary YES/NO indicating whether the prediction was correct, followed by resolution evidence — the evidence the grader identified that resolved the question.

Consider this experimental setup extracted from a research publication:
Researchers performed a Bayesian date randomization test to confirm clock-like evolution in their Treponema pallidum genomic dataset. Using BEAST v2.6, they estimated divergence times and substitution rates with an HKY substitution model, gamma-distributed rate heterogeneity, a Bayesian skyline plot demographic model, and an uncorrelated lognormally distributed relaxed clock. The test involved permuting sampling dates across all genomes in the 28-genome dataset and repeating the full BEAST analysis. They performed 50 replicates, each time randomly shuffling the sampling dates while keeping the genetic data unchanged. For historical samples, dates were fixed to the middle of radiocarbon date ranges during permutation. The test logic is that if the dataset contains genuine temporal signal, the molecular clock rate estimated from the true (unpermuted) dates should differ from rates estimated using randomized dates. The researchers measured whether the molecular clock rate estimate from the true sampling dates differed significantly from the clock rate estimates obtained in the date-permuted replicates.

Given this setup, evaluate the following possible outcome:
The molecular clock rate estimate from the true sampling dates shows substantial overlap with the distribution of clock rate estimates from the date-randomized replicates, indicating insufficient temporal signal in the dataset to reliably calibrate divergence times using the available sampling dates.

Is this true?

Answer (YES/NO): NO